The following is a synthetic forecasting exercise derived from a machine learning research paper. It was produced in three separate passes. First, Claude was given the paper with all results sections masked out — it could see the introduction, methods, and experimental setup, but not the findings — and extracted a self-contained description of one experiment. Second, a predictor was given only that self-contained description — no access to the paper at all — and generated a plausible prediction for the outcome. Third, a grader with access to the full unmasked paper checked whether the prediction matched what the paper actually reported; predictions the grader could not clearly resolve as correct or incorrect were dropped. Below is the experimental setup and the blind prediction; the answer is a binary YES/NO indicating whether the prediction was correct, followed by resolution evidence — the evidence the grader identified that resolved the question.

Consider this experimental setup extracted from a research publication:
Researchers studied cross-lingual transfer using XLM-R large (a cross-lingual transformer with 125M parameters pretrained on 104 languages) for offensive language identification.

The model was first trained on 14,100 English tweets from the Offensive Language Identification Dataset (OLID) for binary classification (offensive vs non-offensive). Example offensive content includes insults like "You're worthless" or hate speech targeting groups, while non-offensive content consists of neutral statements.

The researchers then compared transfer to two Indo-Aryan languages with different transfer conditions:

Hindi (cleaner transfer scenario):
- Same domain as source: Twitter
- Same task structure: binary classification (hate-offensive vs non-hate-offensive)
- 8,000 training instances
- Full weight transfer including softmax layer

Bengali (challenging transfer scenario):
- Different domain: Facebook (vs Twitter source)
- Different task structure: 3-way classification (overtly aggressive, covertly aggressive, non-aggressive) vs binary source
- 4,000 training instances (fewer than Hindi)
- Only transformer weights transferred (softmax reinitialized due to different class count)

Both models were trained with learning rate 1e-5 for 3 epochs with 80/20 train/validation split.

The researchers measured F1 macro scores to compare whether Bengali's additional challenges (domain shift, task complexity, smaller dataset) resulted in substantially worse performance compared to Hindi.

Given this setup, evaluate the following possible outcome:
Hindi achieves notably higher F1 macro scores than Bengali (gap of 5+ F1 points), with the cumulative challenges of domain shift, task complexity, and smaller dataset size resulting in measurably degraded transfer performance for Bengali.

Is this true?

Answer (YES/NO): NO